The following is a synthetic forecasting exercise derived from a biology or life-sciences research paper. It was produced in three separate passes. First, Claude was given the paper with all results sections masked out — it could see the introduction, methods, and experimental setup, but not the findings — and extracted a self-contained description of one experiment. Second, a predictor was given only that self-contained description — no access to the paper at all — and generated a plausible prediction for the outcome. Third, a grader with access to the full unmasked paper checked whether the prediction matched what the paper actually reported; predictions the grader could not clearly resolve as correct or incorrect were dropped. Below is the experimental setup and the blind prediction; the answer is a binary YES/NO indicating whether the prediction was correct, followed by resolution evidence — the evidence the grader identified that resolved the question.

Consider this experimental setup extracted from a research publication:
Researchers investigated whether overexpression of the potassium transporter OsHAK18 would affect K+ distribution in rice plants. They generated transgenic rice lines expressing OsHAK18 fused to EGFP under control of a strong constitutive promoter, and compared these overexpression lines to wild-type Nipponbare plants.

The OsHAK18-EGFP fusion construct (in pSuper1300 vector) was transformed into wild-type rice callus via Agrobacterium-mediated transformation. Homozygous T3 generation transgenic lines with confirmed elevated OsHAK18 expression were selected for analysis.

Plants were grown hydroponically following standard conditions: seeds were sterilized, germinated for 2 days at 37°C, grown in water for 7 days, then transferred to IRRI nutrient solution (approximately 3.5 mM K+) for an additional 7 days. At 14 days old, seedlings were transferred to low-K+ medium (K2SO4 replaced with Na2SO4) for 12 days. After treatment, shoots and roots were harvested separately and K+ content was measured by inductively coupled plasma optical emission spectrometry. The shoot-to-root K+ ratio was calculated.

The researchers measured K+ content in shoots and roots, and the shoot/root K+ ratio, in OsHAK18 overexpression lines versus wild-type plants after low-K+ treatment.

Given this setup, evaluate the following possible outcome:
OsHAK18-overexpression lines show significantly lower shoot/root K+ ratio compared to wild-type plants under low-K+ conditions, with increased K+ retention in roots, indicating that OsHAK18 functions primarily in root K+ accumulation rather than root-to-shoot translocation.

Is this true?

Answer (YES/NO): NO